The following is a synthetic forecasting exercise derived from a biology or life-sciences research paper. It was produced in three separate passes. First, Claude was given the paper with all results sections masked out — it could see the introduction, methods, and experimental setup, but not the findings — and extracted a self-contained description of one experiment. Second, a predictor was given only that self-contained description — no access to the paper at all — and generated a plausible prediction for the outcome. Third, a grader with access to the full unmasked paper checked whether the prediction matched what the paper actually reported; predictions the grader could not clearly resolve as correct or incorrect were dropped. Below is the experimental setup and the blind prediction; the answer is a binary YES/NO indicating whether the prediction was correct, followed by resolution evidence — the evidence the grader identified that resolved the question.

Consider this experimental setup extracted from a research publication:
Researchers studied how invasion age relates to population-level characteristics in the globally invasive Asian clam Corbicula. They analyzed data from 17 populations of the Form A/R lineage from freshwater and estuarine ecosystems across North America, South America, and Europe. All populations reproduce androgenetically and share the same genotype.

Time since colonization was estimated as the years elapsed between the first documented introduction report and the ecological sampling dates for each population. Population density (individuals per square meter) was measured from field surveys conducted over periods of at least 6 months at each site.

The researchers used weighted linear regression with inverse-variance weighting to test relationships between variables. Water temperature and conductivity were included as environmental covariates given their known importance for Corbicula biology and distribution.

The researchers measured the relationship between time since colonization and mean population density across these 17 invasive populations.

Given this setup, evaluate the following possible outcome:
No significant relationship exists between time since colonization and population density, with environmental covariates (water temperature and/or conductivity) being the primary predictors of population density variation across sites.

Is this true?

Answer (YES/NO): NO